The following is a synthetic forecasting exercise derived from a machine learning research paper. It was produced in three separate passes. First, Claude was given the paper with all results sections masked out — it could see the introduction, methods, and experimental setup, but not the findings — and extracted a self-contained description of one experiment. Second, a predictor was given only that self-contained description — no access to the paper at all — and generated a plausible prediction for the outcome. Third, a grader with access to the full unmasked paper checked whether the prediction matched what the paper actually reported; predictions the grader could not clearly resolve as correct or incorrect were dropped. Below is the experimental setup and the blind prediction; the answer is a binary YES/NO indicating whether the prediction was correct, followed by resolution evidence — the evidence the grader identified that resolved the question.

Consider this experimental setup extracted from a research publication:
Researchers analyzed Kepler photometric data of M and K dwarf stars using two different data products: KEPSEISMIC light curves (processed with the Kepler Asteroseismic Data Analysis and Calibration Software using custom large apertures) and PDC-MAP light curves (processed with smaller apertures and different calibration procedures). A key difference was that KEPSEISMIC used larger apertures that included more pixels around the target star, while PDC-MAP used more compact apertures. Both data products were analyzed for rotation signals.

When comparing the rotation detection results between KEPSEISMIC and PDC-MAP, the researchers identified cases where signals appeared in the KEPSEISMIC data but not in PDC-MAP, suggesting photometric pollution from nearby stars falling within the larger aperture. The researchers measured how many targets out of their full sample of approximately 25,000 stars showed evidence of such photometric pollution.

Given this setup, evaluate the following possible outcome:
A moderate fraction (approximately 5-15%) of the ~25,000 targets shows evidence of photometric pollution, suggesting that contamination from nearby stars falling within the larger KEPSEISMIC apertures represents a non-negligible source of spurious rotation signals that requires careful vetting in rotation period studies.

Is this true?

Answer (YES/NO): NO